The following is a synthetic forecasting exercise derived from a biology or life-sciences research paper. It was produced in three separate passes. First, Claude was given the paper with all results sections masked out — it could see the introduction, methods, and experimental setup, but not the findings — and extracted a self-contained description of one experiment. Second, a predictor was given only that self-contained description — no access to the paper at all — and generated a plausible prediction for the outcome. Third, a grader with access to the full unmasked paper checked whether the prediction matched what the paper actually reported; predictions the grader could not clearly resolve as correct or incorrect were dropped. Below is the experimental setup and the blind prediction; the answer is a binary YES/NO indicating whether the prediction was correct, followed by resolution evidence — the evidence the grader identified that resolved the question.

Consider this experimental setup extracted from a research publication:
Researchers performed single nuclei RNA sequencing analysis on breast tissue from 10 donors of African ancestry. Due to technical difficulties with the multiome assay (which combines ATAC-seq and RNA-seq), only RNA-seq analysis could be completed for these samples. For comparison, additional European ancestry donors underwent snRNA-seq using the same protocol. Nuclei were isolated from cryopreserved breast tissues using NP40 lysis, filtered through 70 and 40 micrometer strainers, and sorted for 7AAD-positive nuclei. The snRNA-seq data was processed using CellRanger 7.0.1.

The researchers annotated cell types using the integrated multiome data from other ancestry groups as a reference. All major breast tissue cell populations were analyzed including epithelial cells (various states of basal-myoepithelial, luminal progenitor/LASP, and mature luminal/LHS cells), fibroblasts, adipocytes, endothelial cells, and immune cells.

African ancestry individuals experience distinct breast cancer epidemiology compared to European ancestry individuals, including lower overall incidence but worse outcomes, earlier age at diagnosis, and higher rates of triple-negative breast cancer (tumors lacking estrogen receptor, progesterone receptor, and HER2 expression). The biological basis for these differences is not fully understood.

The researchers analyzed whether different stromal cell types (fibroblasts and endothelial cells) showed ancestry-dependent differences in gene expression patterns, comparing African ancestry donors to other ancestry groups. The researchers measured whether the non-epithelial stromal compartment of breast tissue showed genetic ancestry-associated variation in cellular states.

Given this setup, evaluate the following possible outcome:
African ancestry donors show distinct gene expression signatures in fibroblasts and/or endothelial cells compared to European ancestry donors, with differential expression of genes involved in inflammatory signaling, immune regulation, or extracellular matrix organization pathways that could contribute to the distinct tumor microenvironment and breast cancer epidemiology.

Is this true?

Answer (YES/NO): NO